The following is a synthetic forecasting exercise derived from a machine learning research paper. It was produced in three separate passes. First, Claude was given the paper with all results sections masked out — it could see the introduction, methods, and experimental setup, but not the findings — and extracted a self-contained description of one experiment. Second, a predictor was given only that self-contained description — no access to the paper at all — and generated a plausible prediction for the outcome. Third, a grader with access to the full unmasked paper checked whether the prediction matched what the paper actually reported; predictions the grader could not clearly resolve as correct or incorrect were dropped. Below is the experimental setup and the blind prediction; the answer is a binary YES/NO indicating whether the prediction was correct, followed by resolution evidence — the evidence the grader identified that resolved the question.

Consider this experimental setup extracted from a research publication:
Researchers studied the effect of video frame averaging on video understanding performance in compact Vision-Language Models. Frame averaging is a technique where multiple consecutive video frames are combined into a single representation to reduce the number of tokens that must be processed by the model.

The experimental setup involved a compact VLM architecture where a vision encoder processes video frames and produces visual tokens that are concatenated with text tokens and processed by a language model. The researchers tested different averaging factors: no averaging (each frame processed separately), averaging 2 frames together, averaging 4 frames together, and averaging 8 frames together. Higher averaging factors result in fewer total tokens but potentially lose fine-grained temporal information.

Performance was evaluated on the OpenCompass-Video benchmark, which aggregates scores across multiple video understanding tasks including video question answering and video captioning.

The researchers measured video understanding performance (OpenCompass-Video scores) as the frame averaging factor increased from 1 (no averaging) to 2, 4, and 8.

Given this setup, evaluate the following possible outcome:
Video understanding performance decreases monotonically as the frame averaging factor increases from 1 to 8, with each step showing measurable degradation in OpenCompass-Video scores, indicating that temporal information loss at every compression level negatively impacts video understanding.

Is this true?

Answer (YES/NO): YES